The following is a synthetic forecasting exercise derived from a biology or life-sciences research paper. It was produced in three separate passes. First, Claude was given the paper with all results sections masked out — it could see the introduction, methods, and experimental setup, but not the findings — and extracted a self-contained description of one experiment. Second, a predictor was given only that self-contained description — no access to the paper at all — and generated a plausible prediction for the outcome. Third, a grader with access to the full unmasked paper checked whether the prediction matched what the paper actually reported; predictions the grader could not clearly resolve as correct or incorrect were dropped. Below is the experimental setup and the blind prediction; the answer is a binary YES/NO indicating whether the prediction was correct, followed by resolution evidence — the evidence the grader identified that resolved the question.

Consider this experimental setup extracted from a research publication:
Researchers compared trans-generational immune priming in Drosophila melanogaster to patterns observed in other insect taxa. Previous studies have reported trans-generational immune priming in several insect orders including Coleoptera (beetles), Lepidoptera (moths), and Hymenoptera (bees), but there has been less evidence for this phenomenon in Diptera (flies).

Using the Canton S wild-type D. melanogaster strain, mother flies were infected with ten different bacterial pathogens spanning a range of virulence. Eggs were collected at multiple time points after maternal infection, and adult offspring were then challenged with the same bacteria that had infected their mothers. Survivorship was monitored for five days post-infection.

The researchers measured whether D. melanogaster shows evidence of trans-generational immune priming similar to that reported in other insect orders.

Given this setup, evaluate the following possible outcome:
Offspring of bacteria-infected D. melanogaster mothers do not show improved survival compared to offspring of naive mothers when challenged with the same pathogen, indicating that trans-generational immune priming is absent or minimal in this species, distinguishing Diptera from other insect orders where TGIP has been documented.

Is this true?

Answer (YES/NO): YES